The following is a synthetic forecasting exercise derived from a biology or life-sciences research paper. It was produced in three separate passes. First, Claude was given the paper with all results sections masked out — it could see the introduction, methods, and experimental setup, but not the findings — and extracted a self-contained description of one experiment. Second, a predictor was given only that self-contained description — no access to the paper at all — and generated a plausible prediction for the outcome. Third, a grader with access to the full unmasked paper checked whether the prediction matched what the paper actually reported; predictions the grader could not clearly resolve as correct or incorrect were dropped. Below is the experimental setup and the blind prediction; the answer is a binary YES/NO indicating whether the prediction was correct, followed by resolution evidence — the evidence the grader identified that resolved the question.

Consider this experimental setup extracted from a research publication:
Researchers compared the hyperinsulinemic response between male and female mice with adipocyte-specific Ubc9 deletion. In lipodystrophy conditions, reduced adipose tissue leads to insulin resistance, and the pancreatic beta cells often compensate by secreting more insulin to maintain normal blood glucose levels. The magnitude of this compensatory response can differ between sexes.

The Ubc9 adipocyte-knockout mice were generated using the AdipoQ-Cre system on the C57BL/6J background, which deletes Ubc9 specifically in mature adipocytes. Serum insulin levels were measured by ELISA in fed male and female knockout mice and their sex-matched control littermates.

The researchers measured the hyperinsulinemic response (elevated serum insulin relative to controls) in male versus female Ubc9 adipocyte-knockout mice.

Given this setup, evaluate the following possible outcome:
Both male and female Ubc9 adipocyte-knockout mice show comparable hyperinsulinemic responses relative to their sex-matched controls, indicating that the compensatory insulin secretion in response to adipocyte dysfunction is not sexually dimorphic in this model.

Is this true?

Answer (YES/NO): NO